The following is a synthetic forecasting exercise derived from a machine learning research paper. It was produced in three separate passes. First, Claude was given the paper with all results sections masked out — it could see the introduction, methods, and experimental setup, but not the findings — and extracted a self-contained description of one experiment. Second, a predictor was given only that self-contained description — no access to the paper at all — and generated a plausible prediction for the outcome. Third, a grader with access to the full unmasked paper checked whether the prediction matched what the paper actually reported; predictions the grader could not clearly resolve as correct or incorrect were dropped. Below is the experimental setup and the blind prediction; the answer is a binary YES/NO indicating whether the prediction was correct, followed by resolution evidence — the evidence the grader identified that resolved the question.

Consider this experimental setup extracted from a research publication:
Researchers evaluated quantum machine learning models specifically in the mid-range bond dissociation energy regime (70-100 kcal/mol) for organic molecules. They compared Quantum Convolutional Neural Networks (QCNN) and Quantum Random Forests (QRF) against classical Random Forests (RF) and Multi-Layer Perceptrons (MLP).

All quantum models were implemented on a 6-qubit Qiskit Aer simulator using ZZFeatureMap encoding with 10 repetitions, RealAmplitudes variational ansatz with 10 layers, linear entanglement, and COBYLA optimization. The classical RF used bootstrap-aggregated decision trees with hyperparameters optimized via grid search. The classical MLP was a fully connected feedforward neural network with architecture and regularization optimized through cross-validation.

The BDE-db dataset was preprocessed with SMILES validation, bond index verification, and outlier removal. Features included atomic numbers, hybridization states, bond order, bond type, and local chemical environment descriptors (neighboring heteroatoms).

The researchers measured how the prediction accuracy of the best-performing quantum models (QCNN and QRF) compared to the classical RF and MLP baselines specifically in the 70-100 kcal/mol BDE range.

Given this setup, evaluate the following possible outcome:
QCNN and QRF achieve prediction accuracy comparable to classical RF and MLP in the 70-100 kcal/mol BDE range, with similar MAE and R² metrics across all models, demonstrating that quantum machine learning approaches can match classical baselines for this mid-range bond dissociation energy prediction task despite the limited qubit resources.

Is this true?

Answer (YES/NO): YES